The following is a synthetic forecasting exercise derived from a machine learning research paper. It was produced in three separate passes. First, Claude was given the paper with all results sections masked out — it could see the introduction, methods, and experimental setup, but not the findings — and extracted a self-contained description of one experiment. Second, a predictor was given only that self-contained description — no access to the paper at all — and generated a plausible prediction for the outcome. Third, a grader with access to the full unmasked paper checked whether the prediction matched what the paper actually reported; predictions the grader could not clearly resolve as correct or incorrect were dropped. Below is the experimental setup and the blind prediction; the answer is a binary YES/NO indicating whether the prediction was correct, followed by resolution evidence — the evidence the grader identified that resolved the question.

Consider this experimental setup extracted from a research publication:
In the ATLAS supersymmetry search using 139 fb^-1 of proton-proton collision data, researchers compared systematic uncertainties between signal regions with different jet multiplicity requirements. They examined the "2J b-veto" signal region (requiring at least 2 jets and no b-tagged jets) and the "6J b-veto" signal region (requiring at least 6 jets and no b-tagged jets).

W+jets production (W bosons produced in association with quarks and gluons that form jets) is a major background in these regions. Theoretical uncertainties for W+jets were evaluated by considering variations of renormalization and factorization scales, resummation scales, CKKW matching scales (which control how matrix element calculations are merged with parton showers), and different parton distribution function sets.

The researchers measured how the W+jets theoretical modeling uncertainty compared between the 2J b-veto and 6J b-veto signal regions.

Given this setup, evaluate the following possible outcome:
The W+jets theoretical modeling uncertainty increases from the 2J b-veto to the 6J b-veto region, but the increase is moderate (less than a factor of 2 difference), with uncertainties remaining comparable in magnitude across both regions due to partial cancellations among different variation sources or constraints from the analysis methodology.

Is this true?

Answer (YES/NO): NO